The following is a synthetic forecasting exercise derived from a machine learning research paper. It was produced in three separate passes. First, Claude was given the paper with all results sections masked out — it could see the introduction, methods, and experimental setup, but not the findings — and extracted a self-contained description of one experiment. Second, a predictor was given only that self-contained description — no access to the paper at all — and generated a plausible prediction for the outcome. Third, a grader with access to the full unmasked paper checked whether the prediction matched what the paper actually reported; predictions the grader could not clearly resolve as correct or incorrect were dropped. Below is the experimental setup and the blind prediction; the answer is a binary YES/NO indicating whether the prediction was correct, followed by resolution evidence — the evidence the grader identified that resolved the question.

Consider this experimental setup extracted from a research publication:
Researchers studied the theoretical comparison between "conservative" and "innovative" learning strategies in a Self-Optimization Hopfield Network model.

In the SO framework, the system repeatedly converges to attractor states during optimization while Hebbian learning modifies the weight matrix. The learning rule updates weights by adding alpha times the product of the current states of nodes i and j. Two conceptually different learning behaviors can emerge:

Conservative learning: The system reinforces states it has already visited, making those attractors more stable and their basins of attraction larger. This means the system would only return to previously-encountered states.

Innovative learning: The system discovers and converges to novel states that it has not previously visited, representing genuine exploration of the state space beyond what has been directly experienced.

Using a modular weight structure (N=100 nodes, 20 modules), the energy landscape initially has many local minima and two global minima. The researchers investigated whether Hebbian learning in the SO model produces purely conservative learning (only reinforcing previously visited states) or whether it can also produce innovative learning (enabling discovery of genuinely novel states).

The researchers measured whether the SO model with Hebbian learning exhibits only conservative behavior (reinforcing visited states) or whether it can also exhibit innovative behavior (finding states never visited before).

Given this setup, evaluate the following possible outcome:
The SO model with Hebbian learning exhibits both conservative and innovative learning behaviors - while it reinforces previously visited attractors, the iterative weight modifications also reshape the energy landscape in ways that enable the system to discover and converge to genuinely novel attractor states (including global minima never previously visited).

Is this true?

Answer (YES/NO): YES